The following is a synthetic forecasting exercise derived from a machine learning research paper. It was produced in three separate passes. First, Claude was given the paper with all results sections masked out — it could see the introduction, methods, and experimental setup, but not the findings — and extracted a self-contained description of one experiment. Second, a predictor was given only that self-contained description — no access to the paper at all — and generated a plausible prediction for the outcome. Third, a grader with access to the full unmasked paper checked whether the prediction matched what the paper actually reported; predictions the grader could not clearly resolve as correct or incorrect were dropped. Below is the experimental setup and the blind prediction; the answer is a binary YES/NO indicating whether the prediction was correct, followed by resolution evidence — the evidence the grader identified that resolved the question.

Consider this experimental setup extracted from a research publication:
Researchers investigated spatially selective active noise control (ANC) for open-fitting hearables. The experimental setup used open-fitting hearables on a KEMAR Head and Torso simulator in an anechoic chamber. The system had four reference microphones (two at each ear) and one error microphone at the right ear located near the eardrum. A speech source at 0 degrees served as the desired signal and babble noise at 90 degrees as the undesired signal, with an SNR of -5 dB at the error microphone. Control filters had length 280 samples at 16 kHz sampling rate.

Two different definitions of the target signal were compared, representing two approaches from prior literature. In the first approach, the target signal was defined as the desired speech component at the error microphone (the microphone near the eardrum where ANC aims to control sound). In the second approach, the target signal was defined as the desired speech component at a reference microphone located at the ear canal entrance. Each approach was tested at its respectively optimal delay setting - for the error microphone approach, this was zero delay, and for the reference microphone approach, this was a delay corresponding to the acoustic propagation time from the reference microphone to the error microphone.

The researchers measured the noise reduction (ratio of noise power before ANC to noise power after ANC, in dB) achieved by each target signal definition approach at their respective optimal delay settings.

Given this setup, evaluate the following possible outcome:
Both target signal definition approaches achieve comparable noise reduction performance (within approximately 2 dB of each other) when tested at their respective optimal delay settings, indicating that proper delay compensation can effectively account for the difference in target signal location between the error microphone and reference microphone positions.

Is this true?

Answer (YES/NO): YES